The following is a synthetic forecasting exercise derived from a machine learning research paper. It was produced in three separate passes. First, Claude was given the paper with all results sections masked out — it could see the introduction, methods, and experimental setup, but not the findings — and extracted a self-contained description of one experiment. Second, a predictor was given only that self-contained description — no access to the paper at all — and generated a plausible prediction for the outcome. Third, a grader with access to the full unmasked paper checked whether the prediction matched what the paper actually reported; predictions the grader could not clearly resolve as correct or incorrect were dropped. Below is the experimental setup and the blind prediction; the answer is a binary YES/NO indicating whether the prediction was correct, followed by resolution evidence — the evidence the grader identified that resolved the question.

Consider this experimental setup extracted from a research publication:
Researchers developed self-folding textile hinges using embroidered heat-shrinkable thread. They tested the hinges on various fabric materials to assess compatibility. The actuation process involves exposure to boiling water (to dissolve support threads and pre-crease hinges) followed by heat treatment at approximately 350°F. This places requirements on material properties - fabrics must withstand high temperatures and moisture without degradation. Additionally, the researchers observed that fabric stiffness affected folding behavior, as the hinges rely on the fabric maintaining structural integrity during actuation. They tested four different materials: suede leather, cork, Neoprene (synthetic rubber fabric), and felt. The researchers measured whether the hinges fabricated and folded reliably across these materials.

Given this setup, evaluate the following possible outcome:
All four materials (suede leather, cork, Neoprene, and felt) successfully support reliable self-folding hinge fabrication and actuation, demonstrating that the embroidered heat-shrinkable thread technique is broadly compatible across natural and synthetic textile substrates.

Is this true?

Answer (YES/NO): YES